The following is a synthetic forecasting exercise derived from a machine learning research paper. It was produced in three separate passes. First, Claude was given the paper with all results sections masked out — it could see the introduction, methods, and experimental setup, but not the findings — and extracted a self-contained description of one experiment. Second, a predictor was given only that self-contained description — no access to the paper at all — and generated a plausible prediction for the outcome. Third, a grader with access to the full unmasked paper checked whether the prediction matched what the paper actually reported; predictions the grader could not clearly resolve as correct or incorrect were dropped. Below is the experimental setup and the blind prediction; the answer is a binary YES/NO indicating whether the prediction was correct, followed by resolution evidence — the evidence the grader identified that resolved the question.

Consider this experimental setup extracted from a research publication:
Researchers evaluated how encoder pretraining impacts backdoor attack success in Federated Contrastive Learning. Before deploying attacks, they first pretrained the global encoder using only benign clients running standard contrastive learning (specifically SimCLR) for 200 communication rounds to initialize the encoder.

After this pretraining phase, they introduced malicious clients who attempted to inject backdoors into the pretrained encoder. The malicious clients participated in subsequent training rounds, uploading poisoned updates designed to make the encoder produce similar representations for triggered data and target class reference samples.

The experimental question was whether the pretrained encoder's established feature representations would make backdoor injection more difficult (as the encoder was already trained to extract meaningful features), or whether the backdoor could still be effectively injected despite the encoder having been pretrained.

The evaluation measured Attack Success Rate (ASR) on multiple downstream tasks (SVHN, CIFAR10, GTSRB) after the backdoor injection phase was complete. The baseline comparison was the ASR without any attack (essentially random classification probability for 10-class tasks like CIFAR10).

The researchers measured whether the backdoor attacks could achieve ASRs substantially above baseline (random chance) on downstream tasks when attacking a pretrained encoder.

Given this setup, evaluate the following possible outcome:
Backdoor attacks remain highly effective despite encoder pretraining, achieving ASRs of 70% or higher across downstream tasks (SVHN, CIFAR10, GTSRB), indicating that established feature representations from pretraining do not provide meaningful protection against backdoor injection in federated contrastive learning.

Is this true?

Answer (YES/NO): YES